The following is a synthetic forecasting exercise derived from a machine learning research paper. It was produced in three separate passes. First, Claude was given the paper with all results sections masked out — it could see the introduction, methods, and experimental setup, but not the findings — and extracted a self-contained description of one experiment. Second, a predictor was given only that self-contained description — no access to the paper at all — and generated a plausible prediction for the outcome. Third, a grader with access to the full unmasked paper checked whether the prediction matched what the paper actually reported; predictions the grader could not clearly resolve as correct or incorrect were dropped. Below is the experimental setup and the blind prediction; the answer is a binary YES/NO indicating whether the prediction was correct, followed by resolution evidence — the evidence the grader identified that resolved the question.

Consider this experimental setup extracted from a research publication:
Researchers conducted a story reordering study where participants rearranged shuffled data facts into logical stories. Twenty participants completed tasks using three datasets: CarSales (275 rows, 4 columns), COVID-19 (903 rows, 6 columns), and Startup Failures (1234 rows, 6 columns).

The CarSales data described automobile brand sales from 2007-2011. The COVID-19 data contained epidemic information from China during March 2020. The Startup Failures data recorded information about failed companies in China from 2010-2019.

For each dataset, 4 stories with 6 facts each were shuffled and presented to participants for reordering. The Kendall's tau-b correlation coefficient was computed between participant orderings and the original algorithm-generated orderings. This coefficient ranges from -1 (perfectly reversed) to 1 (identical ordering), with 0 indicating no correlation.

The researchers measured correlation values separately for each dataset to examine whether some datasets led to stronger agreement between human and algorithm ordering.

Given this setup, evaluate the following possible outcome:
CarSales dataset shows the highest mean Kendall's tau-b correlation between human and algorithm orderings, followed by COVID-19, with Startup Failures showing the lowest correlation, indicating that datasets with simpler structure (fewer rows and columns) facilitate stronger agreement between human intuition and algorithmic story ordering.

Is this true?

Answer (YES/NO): NO